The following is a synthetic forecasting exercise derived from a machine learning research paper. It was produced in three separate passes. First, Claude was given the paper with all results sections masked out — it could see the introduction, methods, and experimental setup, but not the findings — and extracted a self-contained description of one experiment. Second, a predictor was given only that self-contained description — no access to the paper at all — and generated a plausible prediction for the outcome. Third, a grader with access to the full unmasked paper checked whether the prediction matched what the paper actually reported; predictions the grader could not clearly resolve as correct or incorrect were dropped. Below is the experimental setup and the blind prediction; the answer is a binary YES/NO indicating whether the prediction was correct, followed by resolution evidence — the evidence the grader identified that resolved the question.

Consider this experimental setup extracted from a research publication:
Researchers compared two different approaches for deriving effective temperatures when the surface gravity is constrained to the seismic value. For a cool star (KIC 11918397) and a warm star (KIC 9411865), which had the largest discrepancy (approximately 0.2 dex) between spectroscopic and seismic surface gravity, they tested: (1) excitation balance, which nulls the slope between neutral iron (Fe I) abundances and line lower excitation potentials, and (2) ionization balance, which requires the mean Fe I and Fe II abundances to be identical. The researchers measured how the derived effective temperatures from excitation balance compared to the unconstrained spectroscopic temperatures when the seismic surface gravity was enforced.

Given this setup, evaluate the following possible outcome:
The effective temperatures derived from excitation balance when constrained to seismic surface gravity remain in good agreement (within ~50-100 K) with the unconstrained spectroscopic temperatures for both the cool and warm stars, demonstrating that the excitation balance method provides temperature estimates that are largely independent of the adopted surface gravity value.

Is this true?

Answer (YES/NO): NO